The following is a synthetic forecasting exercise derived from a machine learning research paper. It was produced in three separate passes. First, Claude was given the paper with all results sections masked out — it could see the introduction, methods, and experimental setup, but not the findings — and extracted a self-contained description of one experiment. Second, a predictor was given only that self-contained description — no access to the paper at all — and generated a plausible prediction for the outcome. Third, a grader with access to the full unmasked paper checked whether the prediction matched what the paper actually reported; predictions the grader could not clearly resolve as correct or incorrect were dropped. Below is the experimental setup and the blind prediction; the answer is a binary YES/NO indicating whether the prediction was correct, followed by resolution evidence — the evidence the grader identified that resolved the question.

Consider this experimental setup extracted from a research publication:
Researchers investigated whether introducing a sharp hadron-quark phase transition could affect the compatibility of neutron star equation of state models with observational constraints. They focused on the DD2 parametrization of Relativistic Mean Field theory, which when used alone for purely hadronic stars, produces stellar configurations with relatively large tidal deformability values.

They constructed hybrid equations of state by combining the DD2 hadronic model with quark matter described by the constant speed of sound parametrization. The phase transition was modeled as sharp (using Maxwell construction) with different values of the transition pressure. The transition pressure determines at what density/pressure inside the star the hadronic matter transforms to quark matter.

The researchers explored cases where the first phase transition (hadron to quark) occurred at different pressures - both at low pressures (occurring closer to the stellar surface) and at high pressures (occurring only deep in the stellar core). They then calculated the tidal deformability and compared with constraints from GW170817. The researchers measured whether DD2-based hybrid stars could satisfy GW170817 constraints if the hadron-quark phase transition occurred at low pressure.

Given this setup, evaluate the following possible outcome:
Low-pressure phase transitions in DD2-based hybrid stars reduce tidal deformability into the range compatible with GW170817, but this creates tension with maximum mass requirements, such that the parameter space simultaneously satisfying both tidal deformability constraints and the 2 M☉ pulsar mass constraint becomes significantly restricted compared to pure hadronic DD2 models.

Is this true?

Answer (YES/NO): NO